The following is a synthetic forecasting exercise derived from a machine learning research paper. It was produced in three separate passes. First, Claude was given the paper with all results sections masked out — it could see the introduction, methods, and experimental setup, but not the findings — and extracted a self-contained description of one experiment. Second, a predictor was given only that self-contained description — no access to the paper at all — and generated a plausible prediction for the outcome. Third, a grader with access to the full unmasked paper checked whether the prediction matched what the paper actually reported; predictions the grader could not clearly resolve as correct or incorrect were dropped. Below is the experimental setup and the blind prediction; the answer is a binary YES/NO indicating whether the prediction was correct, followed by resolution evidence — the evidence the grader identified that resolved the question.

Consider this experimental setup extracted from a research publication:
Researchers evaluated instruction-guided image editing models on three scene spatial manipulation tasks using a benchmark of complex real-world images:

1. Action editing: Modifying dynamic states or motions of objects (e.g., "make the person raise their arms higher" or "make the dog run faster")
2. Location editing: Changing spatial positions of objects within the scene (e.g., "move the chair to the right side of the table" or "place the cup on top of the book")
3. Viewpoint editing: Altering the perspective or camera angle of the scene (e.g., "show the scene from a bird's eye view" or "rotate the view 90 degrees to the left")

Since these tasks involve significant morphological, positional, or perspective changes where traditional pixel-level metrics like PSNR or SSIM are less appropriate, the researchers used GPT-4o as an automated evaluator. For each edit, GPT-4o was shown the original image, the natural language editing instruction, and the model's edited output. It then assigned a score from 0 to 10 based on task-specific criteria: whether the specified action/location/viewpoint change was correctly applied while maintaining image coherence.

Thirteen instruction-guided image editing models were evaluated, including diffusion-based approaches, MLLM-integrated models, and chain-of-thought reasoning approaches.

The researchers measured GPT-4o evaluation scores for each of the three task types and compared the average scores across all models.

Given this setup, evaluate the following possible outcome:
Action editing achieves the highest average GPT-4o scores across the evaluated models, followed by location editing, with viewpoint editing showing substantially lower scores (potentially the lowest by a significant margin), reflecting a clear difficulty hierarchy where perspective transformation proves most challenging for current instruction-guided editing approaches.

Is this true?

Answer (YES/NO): NO